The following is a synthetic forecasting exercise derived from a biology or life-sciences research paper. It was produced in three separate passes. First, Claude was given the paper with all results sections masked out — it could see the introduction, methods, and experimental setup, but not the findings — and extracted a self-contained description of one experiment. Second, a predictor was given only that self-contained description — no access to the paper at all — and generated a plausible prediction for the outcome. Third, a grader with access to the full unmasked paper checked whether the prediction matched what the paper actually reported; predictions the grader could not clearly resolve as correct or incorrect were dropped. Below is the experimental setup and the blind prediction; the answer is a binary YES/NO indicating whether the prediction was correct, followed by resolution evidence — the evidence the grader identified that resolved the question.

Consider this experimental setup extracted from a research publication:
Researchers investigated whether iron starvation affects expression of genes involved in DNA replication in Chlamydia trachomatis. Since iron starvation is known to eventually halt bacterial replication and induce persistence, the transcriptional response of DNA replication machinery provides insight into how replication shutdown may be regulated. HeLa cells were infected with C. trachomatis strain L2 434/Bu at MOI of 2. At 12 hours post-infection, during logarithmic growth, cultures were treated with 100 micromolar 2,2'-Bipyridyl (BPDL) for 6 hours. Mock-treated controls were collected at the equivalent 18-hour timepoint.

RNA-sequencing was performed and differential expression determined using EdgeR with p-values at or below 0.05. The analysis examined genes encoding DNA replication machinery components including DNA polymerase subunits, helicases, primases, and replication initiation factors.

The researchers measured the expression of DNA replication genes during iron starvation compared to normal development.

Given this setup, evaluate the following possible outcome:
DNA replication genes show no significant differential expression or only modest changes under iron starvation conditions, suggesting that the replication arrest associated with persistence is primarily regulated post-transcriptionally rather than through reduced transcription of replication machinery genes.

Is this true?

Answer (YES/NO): NO